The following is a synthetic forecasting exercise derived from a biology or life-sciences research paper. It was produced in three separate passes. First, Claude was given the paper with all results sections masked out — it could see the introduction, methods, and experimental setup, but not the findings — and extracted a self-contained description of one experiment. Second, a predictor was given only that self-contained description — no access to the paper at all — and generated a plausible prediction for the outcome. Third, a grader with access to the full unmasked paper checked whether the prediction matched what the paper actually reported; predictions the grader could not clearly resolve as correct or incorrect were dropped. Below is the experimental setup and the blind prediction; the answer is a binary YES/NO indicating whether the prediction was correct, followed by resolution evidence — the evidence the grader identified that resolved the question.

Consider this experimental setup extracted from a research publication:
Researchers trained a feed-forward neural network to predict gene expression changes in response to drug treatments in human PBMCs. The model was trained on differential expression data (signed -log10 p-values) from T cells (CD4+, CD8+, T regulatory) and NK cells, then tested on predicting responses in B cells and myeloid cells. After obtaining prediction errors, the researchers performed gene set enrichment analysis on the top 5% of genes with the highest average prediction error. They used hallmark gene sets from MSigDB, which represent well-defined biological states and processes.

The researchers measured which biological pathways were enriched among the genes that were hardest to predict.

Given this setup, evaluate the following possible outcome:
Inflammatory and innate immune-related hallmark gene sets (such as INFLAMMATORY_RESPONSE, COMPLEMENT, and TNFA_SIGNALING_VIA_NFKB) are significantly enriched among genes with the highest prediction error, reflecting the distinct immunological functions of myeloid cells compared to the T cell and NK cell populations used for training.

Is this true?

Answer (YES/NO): NO